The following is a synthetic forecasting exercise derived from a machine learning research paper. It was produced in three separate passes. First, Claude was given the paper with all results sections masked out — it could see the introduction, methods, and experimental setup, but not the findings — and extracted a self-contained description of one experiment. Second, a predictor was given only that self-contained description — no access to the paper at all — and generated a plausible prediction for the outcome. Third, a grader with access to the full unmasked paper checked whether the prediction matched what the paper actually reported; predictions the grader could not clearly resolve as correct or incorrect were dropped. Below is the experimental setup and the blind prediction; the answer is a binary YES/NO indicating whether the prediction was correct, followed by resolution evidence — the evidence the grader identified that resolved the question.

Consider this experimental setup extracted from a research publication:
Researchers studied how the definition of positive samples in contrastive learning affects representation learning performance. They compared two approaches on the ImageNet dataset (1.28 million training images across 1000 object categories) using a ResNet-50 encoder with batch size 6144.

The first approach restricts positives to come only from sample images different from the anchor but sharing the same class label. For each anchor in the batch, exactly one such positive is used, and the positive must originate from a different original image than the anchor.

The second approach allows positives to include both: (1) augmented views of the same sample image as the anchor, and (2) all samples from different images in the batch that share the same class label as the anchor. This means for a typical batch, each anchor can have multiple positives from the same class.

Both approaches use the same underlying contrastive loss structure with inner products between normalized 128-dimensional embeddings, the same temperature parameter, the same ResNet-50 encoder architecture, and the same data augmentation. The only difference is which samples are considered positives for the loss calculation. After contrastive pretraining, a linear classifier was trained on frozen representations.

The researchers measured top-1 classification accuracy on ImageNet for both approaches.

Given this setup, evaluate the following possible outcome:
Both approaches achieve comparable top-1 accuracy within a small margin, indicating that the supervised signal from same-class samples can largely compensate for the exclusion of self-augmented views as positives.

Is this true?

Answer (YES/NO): NO